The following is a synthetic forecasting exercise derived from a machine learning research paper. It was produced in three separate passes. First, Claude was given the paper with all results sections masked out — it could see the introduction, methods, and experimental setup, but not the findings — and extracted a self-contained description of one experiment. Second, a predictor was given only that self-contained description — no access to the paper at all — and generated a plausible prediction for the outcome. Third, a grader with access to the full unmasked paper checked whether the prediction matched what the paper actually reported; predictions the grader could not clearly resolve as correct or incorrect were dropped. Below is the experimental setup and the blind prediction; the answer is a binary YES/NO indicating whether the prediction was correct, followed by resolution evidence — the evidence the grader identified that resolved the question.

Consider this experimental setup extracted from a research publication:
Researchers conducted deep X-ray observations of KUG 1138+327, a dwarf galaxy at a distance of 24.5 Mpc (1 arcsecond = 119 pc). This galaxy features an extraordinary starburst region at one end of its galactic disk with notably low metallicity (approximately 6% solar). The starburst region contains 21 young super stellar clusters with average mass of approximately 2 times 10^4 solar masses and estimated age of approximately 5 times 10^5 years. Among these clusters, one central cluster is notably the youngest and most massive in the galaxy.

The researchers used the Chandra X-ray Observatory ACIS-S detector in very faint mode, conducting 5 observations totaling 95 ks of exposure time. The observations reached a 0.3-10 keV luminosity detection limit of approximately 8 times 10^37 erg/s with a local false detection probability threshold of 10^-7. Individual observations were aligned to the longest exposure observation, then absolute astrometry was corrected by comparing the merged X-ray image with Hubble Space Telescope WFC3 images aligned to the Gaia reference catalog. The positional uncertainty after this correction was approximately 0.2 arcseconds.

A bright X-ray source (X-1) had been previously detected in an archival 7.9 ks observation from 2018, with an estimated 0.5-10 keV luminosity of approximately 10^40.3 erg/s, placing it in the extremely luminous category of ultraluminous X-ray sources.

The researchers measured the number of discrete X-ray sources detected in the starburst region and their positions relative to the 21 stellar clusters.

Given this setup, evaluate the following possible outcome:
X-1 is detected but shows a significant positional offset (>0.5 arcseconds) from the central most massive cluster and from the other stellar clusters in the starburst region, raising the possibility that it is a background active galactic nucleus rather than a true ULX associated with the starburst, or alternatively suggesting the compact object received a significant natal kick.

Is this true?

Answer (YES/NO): NO